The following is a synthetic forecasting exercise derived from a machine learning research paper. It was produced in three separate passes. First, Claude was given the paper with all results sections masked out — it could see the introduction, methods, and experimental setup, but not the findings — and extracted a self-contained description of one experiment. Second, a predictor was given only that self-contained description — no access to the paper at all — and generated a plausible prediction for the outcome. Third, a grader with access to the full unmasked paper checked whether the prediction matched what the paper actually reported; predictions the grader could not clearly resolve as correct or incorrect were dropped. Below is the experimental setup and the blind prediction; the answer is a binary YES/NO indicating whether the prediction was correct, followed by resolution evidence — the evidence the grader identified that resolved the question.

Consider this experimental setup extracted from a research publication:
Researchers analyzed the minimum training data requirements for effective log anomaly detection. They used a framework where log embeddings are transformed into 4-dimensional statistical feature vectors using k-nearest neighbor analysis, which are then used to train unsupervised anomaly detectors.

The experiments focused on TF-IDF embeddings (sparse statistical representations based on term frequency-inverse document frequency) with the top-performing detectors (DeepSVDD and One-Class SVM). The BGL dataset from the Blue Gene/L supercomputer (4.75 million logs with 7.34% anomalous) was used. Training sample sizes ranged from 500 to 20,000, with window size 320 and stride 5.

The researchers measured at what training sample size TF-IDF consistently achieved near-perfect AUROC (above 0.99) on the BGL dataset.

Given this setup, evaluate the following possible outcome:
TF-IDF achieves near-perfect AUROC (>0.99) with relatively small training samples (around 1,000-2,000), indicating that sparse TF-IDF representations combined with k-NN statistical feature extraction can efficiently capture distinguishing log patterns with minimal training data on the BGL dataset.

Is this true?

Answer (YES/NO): NO